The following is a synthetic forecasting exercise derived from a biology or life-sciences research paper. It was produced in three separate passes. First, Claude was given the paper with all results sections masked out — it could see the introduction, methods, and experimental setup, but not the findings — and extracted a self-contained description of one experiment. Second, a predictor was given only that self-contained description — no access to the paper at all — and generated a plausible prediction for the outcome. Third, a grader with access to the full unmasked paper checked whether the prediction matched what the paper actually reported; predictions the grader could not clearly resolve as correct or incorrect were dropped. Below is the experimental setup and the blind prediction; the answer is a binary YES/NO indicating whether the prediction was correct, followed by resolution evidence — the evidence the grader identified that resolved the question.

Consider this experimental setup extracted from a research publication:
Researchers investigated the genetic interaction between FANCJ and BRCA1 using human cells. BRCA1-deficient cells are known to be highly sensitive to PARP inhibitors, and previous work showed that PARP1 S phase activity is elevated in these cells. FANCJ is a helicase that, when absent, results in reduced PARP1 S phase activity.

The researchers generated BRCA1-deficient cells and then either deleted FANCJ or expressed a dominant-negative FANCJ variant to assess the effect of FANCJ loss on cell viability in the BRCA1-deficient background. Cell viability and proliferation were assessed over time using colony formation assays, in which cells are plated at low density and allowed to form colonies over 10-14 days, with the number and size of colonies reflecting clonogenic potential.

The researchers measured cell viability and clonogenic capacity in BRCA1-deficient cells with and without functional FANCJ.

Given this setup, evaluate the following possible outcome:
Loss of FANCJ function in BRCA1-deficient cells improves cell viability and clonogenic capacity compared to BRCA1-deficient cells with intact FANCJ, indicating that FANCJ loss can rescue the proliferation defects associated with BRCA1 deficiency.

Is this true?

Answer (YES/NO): NO